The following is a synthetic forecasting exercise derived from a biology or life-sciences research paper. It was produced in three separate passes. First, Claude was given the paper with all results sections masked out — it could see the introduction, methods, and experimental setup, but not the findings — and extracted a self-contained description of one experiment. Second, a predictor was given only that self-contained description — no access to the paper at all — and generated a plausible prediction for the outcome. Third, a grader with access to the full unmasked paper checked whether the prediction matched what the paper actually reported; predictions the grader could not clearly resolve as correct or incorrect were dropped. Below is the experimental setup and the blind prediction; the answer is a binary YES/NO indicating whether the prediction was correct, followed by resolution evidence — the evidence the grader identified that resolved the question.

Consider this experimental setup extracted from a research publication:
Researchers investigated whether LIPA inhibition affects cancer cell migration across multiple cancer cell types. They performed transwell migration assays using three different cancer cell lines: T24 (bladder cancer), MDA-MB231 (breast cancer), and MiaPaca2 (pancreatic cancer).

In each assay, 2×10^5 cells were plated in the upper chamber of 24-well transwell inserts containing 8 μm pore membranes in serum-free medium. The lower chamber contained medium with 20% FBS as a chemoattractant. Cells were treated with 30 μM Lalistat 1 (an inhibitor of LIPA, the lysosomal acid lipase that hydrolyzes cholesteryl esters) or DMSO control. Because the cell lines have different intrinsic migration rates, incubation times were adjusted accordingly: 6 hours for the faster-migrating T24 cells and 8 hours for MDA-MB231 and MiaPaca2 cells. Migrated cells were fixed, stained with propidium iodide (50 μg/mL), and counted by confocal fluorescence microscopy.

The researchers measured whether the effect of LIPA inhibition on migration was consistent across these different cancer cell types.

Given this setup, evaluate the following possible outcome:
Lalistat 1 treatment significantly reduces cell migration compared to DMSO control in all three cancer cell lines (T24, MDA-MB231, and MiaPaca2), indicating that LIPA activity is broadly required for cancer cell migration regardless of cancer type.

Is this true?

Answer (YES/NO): YES